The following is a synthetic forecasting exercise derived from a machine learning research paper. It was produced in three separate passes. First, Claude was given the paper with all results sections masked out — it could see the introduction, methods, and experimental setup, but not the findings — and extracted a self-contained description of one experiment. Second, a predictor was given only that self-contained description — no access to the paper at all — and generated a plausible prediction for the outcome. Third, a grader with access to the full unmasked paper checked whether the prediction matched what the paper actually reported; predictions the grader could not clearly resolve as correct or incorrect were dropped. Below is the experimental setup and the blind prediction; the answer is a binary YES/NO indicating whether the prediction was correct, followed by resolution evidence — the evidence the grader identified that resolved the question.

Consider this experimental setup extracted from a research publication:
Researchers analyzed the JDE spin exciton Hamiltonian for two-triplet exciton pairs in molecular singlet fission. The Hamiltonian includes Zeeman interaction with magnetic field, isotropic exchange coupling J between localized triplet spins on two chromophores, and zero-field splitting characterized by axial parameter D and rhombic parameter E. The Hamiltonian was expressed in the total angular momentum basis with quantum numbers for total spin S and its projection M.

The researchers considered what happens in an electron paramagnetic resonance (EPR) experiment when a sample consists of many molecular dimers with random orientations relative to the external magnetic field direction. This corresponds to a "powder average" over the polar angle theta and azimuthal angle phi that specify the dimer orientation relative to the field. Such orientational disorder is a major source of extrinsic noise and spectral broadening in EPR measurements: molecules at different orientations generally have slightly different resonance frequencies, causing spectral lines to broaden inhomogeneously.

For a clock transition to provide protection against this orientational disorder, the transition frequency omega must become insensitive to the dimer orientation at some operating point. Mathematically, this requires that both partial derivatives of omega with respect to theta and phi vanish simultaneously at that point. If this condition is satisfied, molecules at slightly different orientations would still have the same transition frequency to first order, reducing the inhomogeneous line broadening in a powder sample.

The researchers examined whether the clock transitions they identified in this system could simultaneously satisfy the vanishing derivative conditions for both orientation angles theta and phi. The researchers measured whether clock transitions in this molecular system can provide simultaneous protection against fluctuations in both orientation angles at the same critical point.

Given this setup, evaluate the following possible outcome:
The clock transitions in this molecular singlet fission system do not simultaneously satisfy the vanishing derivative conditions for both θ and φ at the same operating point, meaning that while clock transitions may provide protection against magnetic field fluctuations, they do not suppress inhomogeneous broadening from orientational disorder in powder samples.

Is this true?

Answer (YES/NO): NO